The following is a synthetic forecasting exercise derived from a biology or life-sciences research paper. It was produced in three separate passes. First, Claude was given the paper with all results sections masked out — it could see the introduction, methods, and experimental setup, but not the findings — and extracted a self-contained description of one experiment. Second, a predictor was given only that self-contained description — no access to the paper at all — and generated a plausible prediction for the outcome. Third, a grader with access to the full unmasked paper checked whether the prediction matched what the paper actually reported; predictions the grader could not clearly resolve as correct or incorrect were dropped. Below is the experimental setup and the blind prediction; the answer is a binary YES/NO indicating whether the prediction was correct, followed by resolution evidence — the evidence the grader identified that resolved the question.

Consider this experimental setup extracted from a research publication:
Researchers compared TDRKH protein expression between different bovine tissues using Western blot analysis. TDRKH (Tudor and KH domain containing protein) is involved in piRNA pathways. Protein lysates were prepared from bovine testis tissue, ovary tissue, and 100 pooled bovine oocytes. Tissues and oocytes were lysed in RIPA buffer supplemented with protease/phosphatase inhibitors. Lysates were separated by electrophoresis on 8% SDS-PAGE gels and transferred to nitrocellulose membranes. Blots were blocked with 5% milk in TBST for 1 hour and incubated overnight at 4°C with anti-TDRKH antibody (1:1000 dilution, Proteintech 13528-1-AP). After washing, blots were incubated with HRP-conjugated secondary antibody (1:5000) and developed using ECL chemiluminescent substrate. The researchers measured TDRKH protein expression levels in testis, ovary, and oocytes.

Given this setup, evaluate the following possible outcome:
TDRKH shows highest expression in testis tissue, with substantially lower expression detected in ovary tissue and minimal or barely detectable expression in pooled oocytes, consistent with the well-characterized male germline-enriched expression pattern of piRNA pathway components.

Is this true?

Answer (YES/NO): NO